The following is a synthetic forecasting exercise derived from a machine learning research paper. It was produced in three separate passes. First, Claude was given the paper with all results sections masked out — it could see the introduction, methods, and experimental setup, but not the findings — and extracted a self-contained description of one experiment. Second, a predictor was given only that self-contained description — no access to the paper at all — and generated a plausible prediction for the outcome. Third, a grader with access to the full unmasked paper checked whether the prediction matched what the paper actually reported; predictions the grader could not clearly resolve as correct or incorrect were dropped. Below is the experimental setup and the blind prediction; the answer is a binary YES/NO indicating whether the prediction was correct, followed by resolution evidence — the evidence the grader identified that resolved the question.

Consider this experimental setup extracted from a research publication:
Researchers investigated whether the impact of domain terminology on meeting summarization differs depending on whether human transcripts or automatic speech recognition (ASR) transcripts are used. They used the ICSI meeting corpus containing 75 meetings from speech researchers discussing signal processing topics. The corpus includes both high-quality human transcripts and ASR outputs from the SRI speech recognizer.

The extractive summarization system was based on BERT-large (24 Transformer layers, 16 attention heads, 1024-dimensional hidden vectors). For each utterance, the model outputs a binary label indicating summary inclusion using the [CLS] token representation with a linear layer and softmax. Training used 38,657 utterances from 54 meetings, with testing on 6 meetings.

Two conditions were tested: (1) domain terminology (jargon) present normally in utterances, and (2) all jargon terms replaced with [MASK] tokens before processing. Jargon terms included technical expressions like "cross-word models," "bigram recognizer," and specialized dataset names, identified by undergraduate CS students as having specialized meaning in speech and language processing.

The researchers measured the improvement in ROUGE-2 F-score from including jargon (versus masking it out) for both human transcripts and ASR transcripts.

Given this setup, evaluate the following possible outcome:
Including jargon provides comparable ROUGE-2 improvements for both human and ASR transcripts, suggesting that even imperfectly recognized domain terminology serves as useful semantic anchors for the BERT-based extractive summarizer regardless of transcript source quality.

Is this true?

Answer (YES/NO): NO